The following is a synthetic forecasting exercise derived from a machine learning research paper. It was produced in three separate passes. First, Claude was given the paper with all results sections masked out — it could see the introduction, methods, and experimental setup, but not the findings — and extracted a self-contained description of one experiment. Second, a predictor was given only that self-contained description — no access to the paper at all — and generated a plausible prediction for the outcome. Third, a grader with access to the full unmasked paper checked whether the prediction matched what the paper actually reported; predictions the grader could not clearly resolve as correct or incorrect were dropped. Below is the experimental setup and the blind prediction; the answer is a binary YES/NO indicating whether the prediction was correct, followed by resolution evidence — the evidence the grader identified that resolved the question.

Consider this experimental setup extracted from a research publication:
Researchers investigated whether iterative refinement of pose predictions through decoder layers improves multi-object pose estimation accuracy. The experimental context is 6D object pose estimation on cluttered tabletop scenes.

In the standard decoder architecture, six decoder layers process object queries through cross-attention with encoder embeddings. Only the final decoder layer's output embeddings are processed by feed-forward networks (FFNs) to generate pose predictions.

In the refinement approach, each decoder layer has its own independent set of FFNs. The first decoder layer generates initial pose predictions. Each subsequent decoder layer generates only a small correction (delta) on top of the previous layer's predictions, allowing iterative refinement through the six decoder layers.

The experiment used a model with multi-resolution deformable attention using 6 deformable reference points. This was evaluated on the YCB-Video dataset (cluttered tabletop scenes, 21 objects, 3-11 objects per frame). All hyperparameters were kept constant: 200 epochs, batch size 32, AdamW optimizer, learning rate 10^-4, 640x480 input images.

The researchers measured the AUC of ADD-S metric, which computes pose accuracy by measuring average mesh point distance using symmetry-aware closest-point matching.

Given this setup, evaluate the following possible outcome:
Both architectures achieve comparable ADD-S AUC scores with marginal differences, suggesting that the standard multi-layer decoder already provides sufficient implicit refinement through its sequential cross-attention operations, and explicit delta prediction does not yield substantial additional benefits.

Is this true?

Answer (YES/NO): NO